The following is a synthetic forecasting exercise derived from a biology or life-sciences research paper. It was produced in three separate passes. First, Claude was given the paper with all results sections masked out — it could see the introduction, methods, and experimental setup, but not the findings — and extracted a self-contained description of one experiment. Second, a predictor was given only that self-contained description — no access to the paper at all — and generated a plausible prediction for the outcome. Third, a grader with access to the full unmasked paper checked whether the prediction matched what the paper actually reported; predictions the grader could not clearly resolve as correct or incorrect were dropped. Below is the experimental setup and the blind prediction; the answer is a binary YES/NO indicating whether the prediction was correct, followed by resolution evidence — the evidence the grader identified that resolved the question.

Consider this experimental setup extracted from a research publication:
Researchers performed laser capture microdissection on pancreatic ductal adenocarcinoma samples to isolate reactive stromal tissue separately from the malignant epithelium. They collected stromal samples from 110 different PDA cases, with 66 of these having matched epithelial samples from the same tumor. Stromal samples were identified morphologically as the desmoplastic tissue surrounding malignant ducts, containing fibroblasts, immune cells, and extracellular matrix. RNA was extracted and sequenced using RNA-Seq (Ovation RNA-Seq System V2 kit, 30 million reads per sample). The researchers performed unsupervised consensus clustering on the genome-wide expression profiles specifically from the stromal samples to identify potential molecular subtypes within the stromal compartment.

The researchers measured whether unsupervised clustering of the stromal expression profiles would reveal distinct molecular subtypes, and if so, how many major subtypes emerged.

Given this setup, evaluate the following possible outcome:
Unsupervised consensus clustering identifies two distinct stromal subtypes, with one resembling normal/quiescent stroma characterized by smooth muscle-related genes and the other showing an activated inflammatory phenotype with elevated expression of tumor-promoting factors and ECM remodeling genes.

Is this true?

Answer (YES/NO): NO